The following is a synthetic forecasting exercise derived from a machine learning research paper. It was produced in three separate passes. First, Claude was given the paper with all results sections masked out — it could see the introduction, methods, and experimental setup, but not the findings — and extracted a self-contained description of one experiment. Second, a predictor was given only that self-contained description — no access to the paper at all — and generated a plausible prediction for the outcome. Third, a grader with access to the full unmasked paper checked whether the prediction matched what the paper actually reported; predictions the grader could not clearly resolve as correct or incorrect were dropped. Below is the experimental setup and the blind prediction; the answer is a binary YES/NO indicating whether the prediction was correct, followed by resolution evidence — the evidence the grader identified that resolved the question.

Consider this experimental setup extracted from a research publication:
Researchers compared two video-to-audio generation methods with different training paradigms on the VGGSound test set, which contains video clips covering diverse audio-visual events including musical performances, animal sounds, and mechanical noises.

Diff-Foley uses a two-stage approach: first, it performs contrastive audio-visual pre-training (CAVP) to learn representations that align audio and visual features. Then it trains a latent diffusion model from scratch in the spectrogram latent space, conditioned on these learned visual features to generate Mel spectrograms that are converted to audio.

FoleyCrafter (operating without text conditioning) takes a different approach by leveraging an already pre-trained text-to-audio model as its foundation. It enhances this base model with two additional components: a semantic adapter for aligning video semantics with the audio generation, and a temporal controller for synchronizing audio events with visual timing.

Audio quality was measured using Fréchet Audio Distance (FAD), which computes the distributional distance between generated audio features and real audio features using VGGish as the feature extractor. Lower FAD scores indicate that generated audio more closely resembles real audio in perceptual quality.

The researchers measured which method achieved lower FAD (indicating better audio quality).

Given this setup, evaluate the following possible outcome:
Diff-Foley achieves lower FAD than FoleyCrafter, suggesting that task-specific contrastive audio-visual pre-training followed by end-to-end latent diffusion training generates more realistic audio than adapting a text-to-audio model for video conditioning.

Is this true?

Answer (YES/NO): NO